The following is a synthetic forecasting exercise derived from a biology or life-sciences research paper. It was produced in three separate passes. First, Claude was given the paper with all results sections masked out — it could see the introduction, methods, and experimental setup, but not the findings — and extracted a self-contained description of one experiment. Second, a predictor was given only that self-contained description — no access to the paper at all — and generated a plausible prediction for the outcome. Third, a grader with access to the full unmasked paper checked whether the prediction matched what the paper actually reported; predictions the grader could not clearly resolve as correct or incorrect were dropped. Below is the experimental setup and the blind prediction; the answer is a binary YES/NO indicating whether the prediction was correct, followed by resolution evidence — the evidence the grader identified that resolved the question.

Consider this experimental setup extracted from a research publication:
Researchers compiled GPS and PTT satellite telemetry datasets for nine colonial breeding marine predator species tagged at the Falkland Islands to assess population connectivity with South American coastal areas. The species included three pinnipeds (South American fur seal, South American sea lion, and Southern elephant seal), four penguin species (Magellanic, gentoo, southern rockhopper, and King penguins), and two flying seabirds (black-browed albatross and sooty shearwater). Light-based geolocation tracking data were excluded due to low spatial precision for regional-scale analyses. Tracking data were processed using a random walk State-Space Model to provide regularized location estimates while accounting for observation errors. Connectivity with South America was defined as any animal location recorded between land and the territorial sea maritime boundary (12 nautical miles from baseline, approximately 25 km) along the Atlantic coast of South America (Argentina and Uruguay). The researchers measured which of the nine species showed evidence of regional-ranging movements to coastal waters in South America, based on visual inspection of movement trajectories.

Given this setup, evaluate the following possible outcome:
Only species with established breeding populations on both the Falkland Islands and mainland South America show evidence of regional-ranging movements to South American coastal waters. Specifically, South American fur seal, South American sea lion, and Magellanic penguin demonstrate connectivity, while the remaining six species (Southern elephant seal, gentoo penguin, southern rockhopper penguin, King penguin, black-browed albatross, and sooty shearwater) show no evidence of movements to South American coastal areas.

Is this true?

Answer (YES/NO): NO